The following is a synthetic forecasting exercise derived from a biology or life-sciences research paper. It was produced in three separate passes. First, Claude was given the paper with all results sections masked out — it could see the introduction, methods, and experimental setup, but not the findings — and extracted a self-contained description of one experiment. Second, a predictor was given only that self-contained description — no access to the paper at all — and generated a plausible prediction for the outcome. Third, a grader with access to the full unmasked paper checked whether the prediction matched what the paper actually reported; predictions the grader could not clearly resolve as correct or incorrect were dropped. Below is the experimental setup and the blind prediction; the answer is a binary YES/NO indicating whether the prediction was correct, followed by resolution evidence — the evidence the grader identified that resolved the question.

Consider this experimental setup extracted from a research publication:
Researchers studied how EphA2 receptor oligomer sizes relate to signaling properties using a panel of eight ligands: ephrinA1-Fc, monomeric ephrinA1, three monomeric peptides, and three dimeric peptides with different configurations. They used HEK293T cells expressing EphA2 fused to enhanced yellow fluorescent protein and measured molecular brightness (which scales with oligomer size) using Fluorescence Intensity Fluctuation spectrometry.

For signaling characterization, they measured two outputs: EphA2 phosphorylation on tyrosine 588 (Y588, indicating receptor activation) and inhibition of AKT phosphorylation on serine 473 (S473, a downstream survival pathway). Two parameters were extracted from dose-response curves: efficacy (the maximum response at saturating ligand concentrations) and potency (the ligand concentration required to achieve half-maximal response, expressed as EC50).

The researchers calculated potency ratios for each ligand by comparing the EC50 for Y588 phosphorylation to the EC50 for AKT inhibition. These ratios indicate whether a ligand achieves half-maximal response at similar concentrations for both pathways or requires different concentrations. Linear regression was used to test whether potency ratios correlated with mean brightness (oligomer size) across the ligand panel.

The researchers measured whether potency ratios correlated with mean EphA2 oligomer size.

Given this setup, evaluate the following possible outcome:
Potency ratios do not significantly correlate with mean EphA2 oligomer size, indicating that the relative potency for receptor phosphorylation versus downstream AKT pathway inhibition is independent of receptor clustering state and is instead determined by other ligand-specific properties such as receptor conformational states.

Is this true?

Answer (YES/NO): YES